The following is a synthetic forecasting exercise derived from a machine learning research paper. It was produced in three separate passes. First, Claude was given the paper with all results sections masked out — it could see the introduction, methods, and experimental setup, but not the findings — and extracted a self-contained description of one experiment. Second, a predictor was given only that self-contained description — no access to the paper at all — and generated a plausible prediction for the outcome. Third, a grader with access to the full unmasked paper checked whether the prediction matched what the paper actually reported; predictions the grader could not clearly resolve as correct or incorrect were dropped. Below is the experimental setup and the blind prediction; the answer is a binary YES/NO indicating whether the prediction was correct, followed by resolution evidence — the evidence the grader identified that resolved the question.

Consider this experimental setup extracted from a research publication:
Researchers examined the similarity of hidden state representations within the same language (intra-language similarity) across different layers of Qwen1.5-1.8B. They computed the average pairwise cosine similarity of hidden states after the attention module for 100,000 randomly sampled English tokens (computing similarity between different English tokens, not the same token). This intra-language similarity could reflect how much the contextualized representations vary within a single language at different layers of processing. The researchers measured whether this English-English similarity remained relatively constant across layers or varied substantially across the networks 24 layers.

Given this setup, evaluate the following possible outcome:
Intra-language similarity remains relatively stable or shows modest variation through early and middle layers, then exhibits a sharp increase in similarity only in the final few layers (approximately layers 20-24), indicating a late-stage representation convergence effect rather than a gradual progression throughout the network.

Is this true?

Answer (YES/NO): NO